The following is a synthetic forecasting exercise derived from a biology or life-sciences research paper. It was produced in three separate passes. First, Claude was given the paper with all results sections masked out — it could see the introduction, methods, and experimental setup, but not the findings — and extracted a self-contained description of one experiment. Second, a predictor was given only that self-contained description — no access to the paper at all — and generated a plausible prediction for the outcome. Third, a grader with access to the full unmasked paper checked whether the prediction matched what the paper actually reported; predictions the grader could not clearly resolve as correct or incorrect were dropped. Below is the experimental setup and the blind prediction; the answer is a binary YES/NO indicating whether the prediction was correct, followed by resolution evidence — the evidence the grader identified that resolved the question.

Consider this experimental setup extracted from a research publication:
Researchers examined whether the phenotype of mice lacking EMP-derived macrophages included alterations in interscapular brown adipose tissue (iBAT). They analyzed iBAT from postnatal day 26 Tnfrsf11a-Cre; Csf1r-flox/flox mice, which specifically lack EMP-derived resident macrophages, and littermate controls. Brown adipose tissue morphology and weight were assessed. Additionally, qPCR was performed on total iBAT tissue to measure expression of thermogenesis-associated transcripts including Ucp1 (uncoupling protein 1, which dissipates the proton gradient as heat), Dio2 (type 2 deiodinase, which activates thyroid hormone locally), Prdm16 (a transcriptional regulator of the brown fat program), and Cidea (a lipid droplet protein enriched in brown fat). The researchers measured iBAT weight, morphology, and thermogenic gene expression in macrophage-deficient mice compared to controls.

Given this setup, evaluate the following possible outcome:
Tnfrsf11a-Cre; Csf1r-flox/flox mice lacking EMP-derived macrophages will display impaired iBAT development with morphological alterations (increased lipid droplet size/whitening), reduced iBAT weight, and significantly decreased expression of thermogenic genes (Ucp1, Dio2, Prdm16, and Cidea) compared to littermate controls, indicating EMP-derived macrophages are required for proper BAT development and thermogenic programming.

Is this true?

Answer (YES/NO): NO